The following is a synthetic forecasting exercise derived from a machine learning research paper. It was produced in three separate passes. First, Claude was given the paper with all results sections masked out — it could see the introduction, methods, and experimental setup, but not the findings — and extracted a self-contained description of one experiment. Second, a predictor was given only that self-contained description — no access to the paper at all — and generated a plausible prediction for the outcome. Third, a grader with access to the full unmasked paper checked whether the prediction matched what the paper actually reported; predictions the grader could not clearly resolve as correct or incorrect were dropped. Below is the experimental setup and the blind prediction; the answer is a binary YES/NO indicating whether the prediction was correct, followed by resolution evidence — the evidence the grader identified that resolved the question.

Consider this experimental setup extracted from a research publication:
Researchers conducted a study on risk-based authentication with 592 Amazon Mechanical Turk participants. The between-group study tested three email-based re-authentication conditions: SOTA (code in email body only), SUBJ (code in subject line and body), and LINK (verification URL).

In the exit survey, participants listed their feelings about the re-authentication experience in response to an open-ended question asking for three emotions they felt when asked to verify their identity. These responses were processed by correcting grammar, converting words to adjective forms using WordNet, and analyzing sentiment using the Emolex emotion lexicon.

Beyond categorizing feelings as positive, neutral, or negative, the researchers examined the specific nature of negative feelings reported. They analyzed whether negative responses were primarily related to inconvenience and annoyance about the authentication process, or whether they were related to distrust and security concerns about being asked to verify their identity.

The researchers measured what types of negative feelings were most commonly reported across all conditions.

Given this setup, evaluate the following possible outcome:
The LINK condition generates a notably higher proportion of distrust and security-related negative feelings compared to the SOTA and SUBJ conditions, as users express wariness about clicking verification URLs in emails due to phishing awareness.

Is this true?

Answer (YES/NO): YES